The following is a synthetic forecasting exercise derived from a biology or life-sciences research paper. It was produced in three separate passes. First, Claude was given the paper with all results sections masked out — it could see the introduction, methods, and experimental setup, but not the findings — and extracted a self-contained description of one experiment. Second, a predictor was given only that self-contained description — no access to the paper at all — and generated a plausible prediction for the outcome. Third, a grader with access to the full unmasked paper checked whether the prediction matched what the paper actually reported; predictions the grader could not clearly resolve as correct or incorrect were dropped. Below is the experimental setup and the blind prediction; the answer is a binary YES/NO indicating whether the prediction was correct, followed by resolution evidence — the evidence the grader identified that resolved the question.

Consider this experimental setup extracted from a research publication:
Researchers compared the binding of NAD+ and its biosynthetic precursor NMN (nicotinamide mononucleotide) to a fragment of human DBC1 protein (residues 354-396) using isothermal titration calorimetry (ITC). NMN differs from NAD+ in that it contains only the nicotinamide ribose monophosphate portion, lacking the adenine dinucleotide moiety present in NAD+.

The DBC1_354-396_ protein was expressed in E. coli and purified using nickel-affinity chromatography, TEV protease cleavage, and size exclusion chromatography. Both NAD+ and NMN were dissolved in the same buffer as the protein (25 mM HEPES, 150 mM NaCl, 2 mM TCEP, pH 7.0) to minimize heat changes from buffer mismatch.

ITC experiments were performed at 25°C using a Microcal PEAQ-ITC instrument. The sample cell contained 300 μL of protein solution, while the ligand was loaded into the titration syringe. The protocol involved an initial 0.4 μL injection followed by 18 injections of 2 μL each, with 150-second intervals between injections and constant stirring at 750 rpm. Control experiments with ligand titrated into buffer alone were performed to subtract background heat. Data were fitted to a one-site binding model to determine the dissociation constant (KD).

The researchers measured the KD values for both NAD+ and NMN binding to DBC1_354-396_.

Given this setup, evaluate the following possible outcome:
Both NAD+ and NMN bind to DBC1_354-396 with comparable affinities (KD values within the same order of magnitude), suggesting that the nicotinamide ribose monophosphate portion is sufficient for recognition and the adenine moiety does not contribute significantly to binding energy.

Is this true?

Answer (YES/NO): NO